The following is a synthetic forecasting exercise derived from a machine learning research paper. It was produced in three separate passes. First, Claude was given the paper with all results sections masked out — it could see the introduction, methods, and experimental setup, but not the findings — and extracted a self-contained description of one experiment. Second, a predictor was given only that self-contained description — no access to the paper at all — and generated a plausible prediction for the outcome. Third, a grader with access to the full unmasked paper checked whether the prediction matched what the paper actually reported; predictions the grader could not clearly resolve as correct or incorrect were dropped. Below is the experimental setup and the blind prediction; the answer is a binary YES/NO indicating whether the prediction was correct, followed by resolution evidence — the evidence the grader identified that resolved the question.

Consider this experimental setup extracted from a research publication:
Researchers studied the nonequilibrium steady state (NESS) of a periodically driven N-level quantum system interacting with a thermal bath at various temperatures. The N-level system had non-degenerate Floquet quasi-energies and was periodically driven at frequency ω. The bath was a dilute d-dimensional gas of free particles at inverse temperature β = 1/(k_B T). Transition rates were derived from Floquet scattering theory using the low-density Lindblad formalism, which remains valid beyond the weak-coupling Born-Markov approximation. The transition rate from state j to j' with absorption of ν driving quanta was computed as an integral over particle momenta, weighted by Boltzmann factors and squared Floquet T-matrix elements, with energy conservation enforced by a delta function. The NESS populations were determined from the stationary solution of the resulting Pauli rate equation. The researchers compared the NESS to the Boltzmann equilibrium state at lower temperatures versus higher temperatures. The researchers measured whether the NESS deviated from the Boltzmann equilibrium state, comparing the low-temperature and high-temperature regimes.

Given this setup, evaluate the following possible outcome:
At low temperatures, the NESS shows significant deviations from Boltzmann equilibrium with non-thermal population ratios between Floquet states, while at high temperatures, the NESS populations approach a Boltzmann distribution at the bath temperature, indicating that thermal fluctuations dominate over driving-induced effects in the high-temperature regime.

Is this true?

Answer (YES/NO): YES